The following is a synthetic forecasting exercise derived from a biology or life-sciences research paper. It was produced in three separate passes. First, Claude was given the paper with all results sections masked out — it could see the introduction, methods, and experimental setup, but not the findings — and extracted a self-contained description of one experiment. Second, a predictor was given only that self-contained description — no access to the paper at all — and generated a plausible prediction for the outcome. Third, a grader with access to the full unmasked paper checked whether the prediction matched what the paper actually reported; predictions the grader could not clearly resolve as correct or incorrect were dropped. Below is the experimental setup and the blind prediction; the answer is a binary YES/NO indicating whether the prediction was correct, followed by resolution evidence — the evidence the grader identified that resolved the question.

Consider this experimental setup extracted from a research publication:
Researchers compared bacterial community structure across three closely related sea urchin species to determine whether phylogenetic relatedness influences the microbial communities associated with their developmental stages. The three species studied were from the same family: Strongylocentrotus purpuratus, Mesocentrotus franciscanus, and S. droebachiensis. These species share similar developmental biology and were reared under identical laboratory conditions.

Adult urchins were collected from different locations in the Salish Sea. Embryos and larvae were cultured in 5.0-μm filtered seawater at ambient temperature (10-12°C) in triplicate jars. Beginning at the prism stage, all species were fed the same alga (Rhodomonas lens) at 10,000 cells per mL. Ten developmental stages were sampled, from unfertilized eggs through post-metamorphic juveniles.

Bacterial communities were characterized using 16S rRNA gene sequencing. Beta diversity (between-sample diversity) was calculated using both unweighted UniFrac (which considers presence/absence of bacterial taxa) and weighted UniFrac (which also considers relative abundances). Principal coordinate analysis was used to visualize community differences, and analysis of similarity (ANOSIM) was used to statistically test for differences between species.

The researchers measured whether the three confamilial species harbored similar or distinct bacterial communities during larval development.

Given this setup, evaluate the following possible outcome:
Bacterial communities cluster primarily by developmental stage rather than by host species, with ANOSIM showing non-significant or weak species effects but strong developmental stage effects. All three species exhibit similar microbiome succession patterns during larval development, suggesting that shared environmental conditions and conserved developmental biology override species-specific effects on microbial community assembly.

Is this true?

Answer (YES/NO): NO